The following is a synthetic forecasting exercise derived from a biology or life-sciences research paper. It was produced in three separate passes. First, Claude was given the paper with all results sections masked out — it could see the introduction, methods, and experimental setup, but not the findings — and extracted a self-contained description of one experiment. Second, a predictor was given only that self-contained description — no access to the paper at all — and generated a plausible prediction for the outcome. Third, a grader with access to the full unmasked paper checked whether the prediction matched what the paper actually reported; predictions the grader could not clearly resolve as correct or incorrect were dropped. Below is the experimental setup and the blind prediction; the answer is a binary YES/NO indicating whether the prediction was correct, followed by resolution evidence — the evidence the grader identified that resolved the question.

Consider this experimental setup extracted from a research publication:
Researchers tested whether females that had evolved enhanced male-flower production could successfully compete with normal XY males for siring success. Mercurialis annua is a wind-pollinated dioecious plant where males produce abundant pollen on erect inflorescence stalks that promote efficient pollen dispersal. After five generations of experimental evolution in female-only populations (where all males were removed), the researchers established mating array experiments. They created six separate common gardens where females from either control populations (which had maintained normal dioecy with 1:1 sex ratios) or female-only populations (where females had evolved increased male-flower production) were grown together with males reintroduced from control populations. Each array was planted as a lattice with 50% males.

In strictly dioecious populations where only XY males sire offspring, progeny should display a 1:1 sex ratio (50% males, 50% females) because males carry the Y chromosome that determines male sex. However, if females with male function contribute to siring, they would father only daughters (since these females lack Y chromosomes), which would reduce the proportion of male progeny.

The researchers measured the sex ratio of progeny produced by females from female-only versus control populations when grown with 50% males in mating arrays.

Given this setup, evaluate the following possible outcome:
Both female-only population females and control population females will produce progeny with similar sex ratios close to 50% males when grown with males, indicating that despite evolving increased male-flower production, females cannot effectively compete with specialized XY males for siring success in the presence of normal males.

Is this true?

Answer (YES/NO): NO